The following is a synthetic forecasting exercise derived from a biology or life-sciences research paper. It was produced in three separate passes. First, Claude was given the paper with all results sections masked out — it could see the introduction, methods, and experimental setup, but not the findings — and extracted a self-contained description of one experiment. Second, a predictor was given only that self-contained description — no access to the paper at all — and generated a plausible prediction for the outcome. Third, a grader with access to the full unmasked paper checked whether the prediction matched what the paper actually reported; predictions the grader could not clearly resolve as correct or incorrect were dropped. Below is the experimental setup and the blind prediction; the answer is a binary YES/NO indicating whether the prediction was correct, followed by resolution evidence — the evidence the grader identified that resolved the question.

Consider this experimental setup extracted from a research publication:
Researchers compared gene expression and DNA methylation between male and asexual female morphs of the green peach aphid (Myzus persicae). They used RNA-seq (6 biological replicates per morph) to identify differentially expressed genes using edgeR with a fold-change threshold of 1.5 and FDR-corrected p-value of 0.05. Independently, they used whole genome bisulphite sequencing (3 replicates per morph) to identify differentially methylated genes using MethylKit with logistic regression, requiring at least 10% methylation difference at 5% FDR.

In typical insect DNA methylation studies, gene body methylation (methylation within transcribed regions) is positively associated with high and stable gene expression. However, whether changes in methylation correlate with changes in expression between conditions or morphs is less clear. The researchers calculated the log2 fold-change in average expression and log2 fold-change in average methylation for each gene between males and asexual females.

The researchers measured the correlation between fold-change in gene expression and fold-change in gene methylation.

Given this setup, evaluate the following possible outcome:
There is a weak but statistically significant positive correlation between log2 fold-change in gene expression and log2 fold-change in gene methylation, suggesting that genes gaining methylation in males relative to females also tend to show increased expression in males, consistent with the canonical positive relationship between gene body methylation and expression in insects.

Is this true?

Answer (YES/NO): YES